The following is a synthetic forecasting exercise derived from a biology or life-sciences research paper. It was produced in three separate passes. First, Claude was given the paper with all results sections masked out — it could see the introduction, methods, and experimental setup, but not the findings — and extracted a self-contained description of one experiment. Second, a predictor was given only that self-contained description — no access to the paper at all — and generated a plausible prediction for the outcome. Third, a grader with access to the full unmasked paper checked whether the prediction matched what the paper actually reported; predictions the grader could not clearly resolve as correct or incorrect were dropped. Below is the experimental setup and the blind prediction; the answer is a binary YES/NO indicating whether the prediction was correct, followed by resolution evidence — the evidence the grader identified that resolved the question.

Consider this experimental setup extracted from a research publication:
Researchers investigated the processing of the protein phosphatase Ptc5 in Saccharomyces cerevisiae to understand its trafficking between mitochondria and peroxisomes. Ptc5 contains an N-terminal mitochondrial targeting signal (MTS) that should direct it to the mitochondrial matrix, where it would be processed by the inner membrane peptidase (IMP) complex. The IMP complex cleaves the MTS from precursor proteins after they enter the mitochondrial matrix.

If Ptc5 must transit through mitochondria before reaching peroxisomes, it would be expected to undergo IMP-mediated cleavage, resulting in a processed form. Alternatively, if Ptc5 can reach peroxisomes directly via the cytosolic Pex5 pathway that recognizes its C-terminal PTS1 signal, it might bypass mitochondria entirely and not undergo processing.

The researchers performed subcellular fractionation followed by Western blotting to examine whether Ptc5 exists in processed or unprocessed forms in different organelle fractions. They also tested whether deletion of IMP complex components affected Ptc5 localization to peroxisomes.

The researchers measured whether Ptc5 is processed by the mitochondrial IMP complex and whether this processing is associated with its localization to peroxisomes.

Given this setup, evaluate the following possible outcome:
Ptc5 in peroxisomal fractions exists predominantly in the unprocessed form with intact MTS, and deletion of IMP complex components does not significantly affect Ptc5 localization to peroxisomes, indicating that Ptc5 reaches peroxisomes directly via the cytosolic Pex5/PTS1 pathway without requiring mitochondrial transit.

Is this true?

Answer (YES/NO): NO